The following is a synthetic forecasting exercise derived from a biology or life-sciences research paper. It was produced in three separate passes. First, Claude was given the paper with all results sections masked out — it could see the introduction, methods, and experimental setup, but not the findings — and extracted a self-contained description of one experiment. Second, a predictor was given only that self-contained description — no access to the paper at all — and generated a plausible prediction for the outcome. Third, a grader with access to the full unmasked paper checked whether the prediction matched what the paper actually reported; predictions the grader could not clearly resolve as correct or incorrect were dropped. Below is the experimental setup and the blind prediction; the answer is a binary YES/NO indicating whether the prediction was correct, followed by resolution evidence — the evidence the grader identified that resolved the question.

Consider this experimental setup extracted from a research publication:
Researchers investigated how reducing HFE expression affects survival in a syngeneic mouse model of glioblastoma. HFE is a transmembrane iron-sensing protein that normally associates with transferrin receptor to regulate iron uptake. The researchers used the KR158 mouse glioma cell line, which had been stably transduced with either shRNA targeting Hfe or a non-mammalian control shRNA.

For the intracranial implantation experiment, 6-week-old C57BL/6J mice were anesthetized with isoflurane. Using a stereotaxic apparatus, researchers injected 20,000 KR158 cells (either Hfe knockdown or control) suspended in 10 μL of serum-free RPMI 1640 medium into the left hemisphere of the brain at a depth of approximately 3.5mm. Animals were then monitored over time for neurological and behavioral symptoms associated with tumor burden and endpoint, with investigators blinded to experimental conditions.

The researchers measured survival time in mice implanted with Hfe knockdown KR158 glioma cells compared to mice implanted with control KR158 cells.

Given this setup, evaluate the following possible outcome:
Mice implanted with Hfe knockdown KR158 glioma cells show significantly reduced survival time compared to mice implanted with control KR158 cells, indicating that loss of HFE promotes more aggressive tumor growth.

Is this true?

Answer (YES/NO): NO